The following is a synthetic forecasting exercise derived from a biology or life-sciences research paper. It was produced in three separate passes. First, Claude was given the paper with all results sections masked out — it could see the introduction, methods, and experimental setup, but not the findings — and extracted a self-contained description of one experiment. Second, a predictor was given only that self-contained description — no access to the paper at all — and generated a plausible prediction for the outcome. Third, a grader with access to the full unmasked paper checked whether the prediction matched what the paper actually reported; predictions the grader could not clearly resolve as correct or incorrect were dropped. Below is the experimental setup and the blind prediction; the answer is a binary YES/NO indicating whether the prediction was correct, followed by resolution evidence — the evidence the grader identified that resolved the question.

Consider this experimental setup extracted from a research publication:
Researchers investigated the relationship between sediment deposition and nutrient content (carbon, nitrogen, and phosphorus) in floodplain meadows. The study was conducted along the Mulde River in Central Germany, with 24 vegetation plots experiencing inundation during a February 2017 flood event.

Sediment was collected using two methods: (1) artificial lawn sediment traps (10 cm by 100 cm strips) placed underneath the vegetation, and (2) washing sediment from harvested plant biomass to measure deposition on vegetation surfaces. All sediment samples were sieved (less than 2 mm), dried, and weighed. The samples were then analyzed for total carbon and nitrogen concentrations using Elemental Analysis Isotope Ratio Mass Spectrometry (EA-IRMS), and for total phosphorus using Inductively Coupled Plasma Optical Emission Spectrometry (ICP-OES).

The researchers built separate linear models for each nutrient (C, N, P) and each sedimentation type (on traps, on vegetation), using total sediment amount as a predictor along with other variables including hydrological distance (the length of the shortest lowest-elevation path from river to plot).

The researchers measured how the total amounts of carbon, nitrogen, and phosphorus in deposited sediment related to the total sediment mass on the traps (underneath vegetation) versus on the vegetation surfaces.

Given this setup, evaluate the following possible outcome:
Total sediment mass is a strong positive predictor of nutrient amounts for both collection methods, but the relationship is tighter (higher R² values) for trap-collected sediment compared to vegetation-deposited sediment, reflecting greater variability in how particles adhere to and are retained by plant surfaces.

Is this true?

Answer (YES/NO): NO